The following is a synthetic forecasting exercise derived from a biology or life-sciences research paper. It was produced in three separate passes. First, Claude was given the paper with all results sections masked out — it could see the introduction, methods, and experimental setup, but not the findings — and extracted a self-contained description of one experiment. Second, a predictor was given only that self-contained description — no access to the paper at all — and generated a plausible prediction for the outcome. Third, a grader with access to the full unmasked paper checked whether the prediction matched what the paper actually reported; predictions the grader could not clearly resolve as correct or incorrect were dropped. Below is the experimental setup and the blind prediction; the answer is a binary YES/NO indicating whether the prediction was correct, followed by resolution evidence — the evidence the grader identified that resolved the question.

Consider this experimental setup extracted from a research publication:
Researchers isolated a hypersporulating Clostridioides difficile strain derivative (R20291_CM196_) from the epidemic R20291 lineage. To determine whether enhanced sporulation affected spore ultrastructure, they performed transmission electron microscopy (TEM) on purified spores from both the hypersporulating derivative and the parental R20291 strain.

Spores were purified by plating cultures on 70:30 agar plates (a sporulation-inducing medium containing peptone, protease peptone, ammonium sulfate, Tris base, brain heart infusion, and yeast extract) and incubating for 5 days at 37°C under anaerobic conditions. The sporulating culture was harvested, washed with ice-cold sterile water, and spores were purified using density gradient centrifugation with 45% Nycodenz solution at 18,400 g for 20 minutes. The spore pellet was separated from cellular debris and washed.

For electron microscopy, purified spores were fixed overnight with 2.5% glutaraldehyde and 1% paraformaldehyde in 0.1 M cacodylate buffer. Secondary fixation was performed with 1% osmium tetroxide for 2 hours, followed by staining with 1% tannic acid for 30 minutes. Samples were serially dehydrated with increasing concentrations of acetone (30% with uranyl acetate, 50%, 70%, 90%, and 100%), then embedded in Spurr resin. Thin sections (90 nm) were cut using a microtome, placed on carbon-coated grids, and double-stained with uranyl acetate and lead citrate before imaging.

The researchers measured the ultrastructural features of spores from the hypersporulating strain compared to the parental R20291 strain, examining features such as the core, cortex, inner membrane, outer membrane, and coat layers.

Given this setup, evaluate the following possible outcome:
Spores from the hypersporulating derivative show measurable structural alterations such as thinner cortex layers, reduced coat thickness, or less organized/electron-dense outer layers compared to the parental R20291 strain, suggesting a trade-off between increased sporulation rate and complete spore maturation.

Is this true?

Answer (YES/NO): NO